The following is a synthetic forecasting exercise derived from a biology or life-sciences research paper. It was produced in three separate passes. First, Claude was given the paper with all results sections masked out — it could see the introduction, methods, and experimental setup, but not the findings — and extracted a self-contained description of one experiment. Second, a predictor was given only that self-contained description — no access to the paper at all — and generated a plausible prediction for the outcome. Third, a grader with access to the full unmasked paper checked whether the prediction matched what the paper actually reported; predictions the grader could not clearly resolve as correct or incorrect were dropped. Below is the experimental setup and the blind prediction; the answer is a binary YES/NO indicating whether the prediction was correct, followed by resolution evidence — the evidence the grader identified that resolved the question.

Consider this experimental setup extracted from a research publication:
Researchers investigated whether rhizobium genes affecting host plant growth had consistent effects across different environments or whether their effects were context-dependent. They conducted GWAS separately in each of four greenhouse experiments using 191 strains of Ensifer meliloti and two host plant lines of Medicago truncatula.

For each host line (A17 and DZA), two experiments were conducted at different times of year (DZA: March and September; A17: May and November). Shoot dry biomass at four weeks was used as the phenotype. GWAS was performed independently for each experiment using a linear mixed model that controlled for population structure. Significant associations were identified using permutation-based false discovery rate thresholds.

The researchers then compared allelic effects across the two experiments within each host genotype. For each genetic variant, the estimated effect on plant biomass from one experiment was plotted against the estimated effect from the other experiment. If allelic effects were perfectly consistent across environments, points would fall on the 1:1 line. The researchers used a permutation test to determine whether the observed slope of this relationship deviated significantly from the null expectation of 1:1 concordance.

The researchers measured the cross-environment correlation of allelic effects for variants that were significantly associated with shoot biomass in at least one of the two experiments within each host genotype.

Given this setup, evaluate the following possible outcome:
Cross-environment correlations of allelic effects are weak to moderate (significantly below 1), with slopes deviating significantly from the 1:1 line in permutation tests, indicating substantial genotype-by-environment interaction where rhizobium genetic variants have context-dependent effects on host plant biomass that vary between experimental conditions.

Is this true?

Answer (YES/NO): YES